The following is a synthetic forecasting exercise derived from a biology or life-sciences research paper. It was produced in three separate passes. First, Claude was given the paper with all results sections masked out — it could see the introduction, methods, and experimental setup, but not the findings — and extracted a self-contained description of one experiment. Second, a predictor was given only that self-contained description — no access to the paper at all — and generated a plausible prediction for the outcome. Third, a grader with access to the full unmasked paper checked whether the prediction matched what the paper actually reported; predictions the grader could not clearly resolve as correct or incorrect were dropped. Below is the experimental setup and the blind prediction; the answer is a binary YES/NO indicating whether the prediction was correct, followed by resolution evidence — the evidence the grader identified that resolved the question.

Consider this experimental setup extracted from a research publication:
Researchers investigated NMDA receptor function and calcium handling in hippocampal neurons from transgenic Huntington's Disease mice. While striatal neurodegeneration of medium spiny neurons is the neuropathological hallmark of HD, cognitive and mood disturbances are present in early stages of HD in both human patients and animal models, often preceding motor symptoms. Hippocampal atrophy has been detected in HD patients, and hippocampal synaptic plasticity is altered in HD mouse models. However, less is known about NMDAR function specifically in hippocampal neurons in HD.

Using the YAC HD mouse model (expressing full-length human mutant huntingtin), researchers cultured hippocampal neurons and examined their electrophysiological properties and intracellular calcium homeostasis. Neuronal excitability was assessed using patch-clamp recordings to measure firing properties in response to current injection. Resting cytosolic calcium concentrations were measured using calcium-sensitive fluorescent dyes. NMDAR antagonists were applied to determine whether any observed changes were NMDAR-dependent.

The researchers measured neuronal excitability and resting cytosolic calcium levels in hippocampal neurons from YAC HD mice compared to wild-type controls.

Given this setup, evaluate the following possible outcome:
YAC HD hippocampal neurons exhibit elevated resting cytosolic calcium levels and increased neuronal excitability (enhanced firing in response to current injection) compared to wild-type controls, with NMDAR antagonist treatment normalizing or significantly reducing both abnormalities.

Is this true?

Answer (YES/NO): NO